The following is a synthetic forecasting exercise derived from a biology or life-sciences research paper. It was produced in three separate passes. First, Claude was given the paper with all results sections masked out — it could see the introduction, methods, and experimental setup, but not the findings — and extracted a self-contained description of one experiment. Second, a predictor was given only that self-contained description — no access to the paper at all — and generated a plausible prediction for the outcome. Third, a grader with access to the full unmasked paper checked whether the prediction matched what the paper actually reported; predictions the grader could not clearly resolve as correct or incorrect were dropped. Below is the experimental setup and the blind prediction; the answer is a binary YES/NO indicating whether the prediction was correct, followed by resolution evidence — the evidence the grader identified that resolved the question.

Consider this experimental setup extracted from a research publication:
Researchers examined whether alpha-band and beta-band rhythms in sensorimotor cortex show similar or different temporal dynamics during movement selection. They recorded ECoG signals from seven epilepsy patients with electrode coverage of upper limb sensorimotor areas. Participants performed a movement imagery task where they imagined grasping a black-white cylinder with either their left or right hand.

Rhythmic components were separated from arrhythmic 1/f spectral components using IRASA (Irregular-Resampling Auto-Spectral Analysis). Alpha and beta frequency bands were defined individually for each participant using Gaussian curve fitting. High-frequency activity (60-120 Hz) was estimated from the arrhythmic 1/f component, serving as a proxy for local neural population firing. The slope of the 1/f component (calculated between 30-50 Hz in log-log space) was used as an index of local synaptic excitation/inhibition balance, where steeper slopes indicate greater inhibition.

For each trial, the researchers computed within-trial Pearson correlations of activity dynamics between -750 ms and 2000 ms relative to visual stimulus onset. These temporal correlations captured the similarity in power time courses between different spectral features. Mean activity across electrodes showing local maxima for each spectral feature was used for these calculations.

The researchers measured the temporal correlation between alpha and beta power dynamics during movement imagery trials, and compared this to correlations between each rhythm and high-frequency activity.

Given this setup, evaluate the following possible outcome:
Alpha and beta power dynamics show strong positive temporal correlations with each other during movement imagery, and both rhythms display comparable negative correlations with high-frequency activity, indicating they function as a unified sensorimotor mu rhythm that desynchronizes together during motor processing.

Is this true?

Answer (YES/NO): NO